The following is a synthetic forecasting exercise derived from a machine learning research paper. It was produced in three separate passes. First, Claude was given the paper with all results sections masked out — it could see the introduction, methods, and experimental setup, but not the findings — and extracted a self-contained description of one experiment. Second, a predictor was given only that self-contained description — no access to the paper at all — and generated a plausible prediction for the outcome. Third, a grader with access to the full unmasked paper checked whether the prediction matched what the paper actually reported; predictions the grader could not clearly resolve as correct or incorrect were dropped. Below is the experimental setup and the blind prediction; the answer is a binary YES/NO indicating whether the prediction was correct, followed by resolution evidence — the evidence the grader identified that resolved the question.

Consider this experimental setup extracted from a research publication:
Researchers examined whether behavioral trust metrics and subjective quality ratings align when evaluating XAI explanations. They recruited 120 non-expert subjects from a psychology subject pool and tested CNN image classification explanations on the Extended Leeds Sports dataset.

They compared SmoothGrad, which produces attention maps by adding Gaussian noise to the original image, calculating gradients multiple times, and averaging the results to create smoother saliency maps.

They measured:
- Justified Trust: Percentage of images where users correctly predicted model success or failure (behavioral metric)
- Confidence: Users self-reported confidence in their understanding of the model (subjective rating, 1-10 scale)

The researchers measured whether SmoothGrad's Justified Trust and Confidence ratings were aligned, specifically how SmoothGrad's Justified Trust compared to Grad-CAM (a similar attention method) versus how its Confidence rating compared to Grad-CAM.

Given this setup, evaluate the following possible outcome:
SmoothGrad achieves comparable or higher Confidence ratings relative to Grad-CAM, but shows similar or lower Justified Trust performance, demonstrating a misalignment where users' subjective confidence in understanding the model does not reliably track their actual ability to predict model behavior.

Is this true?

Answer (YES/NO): NO